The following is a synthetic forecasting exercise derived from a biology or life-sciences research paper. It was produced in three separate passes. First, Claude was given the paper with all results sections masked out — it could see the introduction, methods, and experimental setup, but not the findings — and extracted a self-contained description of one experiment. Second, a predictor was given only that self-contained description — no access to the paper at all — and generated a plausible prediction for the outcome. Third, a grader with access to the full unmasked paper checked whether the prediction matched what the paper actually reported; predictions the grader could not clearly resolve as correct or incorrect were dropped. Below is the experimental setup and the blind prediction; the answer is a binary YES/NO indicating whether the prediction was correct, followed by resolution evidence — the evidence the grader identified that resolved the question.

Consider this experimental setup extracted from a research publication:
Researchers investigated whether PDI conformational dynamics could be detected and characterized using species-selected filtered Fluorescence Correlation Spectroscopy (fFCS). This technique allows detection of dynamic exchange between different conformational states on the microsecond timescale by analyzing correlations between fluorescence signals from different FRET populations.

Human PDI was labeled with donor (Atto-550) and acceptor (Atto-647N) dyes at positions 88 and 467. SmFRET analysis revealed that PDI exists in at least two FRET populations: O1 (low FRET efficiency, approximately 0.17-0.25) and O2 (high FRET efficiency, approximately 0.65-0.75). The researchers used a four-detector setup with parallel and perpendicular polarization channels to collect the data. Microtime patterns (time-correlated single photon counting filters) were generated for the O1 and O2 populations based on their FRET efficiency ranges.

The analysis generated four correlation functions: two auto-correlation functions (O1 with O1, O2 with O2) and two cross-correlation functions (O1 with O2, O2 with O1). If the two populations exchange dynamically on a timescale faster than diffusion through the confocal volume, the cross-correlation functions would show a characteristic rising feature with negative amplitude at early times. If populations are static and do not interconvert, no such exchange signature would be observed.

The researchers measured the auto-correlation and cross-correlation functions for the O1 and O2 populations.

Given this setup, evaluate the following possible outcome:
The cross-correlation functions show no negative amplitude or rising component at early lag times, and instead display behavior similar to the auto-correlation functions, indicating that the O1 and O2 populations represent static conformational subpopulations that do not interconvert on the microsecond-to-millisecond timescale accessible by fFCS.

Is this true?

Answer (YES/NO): NO